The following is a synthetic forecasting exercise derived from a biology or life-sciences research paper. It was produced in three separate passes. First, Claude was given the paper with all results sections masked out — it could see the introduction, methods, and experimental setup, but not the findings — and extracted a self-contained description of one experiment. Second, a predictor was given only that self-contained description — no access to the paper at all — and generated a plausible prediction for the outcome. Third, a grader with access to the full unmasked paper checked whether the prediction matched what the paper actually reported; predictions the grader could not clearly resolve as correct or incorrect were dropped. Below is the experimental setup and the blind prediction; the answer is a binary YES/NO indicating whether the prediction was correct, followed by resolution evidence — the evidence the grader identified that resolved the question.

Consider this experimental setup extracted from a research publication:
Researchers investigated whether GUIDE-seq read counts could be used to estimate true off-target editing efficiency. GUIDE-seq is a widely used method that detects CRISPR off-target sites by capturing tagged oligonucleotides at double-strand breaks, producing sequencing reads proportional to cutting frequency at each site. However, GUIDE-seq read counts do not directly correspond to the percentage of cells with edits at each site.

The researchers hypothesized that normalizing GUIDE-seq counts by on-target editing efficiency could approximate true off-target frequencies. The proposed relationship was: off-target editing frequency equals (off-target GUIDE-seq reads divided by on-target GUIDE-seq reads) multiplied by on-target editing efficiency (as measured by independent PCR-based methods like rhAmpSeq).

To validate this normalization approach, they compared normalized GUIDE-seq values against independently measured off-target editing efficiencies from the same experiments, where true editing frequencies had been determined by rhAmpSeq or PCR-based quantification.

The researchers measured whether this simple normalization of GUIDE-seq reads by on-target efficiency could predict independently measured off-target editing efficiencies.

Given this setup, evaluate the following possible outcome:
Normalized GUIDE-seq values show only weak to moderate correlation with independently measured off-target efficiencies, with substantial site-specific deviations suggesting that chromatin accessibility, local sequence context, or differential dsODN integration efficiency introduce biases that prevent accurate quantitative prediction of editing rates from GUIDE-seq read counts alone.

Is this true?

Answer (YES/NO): NO